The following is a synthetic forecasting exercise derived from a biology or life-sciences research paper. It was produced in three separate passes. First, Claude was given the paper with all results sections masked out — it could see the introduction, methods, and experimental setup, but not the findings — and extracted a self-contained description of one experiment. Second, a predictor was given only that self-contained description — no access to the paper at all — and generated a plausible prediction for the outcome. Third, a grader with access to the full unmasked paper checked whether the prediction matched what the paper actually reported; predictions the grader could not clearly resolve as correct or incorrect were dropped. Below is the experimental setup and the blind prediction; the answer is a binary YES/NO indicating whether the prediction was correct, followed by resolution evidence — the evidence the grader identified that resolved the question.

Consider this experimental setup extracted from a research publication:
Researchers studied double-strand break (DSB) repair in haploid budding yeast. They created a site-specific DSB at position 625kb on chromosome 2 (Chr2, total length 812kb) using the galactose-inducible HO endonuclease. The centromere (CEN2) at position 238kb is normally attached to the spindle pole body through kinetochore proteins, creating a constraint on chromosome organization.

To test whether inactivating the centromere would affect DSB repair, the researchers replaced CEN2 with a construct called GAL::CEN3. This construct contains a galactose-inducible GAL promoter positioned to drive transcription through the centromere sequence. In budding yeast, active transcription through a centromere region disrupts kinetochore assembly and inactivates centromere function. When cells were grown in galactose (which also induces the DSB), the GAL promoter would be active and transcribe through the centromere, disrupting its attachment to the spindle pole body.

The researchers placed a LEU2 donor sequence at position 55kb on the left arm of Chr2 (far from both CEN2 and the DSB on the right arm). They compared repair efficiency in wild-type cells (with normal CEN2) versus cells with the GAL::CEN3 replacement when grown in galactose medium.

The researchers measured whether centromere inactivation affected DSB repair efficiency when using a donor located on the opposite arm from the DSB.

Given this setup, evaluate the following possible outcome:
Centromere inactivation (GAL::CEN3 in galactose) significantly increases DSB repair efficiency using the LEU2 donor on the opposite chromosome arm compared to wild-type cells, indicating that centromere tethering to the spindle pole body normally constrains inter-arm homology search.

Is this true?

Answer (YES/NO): NO